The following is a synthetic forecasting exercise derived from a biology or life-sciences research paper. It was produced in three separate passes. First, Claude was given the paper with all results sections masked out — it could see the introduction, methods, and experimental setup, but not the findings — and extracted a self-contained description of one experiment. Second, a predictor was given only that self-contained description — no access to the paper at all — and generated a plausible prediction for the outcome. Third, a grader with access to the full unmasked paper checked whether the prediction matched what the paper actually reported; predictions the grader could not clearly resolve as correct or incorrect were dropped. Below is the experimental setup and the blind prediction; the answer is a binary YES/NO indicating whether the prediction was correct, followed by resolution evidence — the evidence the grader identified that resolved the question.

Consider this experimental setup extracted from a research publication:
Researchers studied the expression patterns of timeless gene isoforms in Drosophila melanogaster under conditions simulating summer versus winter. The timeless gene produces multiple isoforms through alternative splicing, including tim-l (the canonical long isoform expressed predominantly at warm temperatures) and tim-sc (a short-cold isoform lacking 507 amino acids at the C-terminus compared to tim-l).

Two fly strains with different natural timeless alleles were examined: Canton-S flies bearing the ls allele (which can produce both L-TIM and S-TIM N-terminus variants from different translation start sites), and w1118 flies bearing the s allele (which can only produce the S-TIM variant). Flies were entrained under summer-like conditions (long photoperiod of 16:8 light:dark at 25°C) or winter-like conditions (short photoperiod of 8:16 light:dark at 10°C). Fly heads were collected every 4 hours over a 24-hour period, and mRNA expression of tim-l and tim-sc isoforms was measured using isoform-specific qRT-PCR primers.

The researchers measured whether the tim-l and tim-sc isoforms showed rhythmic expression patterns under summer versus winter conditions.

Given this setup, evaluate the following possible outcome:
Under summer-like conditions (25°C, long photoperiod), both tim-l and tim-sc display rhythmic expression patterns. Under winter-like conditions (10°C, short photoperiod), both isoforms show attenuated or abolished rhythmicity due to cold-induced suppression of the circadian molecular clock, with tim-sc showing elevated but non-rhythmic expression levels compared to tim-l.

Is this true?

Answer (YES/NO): NO